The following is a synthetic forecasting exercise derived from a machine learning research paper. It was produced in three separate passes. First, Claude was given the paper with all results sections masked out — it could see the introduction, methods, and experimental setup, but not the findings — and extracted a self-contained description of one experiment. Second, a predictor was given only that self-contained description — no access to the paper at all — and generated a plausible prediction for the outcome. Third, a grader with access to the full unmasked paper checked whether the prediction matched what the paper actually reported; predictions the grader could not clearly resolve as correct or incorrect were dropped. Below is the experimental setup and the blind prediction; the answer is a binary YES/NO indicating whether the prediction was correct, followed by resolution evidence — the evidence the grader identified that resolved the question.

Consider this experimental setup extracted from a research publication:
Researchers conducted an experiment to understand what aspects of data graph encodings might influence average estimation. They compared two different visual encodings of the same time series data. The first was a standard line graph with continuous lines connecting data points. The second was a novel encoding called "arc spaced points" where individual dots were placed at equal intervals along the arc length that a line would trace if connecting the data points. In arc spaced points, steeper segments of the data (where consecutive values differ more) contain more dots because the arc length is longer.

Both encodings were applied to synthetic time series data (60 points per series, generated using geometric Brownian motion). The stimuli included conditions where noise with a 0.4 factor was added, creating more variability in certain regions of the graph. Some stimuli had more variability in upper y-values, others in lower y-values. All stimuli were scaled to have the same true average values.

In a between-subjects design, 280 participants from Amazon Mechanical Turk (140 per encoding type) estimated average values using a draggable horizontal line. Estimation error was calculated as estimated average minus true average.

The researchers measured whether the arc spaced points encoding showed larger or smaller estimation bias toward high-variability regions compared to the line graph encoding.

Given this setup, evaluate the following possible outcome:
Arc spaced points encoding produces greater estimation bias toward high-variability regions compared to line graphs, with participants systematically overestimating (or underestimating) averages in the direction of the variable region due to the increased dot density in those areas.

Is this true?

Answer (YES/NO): YES